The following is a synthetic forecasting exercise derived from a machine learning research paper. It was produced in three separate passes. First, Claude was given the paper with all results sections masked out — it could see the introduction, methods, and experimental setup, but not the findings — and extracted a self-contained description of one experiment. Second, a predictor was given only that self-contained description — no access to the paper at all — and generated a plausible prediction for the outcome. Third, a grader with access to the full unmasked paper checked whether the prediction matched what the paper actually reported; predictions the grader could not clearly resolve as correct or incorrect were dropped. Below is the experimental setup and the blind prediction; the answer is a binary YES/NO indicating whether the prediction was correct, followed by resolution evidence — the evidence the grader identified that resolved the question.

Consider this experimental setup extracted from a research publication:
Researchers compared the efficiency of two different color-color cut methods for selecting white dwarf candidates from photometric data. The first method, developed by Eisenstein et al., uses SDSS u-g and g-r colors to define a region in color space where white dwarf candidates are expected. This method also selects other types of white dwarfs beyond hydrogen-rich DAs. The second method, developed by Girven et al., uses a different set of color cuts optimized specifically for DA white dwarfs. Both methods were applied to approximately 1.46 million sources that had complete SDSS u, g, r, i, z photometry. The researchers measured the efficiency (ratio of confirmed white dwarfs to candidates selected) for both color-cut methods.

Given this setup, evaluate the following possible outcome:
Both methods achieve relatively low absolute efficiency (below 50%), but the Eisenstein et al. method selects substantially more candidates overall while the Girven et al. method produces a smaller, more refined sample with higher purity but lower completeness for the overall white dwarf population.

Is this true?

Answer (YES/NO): YES